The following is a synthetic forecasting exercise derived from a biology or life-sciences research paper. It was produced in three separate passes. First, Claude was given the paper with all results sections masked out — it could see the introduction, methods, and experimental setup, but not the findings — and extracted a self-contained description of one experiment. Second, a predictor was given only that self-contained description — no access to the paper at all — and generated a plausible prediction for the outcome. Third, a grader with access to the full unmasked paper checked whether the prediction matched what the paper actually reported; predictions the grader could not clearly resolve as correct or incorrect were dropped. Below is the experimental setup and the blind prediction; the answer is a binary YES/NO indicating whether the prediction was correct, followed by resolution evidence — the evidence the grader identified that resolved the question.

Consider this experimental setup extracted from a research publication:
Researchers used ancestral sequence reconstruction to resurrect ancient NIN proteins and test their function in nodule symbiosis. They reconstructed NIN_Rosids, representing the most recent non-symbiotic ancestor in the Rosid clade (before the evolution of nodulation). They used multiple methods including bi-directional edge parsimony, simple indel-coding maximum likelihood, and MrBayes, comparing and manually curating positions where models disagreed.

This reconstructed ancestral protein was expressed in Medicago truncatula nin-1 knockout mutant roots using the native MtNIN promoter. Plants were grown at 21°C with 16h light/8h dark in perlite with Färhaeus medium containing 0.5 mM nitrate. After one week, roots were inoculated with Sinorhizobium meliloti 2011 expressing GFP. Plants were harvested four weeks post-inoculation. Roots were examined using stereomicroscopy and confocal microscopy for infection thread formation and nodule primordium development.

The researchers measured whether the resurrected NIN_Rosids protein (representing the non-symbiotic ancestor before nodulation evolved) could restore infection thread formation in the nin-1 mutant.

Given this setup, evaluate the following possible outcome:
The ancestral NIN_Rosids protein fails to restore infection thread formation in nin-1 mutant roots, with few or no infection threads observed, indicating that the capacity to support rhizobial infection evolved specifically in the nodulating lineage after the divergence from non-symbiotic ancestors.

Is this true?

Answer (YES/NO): NO